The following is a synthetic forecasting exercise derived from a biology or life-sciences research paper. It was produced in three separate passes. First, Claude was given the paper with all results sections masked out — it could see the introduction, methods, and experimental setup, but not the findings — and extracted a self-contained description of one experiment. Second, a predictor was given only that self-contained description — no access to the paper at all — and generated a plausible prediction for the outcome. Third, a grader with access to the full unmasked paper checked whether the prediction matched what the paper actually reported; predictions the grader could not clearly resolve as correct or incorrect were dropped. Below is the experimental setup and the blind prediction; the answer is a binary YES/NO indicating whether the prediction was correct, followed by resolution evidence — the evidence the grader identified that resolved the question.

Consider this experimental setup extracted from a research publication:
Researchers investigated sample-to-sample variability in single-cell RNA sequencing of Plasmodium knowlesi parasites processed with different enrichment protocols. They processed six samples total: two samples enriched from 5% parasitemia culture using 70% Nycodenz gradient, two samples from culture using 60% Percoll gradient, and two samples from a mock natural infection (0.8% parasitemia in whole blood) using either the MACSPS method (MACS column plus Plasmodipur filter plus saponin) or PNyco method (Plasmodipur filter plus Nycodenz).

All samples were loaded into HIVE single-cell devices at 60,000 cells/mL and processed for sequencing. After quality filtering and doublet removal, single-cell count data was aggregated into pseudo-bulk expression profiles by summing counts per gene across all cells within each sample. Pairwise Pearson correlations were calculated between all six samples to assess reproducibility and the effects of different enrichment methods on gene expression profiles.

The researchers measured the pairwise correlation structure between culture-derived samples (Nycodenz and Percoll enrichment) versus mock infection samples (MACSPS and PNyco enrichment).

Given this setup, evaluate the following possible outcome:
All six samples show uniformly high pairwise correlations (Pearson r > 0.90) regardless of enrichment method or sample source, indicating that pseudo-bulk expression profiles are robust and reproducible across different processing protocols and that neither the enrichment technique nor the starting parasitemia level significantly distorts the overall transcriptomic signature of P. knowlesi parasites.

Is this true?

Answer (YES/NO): NO